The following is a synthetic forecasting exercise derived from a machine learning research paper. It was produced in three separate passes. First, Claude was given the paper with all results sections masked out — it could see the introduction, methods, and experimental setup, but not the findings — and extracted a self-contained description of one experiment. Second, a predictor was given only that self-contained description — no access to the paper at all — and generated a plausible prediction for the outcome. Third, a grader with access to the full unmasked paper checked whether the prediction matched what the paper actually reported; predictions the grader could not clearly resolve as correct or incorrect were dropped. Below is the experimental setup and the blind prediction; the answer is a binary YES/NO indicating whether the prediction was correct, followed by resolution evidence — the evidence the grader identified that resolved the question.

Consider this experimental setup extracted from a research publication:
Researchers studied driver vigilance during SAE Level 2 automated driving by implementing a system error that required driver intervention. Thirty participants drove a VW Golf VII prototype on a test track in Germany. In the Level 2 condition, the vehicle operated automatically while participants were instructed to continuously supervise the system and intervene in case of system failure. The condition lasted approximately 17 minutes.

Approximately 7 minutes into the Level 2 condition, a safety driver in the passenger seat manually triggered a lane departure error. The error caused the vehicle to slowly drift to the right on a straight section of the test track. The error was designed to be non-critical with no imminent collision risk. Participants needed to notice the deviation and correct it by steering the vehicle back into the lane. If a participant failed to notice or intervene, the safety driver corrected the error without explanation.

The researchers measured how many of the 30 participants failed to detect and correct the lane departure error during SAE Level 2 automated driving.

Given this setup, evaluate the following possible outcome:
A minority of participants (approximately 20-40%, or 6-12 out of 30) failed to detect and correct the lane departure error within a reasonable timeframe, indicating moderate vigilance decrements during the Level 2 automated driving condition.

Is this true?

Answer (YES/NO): YES